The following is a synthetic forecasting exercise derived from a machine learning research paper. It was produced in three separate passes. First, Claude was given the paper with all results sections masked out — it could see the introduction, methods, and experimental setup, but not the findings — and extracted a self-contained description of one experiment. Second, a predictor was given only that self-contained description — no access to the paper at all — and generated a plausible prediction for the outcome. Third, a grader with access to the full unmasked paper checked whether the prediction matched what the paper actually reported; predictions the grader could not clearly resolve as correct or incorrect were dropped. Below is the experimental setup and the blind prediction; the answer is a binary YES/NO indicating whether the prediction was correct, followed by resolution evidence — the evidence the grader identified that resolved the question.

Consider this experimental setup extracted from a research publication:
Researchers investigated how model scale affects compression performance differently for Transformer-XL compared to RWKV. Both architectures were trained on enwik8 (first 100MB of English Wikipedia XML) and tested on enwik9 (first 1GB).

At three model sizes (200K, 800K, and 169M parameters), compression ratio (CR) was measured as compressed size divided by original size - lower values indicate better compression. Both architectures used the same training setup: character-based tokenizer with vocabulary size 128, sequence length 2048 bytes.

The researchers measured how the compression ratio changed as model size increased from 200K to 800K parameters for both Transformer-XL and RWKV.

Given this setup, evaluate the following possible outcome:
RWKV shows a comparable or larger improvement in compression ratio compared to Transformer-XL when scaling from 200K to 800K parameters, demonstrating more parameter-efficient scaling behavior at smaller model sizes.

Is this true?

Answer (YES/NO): NO